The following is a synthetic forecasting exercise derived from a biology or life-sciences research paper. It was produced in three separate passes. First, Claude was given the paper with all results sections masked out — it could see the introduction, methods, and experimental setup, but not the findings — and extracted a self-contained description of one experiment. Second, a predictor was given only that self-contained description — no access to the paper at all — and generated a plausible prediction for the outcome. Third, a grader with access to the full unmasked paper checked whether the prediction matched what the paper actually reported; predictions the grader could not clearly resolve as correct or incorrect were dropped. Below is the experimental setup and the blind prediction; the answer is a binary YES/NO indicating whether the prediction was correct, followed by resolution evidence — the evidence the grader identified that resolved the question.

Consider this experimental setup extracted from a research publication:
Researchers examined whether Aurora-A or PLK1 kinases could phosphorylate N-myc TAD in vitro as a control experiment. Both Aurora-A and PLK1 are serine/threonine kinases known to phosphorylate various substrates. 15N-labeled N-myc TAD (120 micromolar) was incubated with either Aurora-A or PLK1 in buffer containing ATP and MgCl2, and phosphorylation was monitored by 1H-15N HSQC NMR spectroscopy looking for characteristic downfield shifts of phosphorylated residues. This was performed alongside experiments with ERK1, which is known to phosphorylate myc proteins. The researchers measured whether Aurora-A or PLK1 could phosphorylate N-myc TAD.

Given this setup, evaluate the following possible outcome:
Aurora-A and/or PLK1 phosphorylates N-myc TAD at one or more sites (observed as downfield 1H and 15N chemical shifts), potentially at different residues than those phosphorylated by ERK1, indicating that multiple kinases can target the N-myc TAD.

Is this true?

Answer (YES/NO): NO